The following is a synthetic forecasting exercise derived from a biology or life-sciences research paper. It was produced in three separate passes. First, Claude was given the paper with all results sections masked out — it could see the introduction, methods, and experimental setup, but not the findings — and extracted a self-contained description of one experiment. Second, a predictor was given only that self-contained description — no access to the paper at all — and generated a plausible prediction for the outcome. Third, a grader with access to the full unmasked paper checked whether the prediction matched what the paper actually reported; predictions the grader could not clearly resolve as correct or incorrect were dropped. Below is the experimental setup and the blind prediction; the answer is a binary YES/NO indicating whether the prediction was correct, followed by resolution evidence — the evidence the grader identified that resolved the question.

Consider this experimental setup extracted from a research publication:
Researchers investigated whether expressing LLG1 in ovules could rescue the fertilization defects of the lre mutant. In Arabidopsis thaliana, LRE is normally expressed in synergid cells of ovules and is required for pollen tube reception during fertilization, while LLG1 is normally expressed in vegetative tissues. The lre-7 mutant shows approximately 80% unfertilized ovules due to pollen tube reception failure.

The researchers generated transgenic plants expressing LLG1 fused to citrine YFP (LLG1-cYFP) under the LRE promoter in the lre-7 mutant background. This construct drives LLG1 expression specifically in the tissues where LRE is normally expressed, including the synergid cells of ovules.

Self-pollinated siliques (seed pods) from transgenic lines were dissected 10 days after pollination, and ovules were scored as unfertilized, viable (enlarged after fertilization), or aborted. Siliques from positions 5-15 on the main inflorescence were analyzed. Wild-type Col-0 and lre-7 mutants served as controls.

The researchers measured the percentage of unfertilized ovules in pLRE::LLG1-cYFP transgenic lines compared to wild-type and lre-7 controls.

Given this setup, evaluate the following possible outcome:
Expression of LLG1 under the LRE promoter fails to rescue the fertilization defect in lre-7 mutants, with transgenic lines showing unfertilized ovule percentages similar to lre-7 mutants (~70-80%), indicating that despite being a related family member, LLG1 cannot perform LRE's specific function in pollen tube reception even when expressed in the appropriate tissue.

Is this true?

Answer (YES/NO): NO